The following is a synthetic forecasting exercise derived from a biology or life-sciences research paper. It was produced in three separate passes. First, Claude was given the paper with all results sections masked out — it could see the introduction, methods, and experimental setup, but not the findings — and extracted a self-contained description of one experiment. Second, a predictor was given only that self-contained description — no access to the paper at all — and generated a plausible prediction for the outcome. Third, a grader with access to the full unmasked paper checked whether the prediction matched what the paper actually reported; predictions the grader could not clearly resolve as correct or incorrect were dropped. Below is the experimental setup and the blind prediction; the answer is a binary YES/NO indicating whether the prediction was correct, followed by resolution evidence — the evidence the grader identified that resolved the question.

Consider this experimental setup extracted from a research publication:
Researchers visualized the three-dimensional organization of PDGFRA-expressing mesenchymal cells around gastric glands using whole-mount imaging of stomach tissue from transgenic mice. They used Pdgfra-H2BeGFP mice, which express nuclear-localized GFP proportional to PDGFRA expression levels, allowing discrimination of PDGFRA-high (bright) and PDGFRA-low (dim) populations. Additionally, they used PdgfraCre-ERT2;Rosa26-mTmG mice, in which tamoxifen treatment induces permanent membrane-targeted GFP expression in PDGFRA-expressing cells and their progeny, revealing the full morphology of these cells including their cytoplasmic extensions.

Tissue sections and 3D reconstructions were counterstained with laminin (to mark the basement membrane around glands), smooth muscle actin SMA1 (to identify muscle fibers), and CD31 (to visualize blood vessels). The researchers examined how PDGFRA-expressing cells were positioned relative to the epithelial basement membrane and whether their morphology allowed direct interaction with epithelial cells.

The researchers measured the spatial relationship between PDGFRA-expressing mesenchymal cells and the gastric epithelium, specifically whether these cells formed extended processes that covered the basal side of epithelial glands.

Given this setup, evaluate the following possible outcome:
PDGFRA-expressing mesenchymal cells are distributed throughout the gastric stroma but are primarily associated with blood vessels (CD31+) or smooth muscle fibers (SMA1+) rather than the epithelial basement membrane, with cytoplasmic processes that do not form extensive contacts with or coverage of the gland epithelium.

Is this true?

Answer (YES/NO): NO